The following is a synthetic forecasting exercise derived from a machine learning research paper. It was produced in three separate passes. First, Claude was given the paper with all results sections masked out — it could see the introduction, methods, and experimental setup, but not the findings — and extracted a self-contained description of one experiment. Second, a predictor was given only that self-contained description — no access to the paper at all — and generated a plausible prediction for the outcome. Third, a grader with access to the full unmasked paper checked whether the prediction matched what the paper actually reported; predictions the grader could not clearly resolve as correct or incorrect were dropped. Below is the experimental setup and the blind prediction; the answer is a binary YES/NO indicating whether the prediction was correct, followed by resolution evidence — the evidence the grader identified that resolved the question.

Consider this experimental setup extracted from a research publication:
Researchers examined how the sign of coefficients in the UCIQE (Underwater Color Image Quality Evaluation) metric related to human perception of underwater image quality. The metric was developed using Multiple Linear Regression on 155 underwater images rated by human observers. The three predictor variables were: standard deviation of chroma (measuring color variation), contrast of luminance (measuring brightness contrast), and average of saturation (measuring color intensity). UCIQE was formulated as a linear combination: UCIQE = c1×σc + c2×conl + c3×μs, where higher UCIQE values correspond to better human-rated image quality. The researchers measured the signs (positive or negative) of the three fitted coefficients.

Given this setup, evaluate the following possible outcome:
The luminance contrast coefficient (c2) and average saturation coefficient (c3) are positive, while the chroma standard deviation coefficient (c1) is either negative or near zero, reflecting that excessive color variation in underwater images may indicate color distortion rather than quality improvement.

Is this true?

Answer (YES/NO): NO